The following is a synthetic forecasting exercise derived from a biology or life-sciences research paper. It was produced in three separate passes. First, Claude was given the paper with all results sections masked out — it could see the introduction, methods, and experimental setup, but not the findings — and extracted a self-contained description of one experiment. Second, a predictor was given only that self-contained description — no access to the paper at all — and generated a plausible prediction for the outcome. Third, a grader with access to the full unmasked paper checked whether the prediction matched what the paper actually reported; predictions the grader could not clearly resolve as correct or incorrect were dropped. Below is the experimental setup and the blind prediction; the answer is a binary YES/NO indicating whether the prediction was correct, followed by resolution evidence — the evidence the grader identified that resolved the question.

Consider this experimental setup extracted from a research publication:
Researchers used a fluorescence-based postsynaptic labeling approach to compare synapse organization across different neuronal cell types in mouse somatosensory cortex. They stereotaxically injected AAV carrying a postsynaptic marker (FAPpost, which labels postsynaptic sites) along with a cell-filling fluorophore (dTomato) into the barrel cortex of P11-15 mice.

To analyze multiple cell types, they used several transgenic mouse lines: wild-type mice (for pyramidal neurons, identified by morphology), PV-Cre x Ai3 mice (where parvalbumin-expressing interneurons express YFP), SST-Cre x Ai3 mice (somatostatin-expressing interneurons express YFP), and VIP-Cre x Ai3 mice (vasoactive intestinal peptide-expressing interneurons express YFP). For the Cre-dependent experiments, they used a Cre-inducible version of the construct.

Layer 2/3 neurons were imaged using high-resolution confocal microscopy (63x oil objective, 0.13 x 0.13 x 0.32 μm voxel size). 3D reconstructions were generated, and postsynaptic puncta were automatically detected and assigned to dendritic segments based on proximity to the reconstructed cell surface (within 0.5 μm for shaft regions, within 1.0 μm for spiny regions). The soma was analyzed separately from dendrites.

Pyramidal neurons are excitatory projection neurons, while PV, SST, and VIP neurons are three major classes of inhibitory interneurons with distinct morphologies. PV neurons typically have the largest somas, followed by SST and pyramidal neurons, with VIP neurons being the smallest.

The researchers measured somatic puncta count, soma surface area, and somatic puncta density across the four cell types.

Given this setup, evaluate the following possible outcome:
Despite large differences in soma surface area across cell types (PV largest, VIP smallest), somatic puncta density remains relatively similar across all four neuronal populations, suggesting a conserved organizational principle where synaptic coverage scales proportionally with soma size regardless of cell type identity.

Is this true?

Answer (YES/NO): YES